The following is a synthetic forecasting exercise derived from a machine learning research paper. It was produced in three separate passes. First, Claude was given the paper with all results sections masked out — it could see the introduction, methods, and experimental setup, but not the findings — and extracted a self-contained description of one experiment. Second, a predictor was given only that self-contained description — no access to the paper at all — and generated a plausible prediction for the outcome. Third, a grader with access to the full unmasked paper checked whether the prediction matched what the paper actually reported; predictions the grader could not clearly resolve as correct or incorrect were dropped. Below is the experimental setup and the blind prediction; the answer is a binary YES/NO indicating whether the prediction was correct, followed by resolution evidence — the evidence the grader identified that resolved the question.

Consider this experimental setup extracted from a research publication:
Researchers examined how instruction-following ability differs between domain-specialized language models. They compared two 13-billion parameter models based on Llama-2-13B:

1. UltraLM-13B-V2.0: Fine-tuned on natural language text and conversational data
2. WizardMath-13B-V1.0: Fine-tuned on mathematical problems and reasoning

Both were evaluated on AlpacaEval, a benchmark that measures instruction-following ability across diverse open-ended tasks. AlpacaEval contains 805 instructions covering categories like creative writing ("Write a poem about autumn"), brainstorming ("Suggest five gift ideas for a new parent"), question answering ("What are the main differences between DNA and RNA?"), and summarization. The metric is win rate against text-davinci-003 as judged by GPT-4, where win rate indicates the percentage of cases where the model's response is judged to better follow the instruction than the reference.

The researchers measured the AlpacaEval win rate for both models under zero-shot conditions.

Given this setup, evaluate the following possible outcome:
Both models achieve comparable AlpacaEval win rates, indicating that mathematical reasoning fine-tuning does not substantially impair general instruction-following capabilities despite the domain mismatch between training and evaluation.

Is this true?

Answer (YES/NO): NO